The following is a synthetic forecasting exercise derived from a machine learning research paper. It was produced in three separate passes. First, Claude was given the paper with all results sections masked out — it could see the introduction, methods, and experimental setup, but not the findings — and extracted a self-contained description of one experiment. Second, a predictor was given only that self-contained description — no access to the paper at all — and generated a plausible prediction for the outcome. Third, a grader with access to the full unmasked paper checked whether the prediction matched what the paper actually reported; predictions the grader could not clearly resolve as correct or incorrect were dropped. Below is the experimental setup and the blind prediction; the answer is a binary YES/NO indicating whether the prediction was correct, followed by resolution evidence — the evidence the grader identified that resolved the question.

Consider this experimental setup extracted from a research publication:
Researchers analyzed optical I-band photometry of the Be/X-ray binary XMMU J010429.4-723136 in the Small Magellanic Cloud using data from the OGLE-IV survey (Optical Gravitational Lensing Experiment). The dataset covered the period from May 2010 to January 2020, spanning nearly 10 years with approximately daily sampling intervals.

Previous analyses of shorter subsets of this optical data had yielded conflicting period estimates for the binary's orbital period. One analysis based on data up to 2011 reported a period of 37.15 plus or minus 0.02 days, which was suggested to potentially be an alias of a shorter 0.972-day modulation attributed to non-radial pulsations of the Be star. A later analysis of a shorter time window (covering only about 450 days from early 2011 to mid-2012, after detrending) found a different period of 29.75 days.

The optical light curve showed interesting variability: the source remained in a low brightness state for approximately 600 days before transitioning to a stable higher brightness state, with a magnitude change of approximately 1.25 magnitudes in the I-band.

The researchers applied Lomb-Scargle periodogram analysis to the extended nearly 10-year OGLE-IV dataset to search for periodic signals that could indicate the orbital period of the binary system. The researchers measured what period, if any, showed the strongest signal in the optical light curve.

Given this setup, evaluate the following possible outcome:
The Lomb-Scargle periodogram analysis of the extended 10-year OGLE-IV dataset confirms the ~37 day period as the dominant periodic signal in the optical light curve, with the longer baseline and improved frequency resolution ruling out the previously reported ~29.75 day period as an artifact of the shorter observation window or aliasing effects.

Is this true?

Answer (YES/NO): NO